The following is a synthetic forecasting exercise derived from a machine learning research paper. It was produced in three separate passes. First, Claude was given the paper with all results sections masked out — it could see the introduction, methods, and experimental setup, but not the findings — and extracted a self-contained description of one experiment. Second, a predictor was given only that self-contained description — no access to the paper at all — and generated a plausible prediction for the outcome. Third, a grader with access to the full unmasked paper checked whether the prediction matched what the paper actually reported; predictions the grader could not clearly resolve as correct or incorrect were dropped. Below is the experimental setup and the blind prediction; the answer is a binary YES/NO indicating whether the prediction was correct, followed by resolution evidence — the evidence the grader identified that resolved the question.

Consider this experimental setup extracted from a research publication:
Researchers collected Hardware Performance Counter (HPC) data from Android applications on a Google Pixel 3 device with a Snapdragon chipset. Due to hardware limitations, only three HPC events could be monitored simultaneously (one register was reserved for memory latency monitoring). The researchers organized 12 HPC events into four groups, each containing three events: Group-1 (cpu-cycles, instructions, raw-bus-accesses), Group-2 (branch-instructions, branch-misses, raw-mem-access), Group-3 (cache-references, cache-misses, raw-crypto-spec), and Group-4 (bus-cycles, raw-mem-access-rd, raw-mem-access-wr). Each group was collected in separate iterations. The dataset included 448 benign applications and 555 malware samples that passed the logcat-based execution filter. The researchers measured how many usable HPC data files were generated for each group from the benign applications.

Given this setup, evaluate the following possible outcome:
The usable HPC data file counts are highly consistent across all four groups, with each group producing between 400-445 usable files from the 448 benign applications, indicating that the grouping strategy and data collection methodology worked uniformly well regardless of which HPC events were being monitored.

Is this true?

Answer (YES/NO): NO